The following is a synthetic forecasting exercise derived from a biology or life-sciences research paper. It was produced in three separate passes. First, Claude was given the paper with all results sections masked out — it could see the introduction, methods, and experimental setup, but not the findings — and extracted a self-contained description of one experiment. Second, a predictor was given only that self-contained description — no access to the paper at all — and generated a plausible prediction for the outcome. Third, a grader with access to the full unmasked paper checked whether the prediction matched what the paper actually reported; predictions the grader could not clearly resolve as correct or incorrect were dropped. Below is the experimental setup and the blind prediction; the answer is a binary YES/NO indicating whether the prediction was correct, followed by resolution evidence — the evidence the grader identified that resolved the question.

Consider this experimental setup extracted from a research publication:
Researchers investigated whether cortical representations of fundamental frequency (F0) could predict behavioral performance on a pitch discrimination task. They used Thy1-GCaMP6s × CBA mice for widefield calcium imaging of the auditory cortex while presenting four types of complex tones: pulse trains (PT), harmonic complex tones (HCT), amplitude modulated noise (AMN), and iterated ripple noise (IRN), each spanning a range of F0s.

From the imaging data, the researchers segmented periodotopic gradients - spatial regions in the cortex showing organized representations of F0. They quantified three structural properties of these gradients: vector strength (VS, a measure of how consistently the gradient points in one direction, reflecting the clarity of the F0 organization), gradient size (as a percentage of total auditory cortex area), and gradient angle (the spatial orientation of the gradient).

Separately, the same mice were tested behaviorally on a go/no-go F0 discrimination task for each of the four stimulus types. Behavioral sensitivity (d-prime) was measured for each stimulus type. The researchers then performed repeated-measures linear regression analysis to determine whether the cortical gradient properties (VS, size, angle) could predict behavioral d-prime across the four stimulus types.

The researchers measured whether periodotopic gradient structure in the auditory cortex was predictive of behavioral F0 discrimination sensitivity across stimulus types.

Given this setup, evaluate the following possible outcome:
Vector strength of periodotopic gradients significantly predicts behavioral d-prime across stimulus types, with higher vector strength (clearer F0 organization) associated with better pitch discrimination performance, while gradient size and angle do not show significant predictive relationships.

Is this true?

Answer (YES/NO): NO